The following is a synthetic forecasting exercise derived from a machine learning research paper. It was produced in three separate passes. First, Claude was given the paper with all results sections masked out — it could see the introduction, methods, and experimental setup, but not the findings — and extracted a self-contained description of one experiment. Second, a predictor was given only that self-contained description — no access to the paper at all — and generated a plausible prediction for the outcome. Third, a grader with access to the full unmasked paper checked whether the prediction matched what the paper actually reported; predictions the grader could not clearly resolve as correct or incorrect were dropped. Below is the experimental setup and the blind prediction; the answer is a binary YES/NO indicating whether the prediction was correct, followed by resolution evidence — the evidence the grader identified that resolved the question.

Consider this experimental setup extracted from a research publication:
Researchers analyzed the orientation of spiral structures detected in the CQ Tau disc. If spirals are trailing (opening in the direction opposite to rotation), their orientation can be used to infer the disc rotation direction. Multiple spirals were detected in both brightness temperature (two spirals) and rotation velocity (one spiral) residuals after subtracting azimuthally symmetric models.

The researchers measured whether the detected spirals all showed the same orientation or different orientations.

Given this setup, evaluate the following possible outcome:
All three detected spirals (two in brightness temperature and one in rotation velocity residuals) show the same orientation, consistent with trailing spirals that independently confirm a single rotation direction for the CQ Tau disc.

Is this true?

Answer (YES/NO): YES